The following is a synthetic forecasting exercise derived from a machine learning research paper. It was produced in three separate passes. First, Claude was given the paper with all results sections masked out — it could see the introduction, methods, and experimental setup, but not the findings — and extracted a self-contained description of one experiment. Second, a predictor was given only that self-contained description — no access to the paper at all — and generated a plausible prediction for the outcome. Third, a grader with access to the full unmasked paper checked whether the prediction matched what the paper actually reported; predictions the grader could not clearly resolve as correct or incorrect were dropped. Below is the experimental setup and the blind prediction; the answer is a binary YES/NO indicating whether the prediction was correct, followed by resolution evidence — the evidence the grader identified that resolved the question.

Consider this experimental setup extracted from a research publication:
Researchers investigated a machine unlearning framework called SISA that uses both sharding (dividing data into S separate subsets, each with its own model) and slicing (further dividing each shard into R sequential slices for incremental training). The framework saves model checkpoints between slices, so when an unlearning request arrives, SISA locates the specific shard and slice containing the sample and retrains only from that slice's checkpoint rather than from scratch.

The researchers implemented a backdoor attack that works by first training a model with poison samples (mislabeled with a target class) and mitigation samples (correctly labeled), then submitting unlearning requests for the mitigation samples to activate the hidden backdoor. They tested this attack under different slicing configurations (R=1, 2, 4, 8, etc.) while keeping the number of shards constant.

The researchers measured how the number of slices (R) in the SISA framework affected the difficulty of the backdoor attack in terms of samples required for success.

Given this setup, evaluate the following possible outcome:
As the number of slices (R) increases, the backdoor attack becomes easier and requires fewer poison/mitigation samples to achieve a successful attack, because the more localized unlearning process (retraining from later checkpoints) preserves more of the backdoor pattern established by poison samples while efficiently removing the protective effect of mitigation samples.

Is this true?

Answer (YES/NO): NO